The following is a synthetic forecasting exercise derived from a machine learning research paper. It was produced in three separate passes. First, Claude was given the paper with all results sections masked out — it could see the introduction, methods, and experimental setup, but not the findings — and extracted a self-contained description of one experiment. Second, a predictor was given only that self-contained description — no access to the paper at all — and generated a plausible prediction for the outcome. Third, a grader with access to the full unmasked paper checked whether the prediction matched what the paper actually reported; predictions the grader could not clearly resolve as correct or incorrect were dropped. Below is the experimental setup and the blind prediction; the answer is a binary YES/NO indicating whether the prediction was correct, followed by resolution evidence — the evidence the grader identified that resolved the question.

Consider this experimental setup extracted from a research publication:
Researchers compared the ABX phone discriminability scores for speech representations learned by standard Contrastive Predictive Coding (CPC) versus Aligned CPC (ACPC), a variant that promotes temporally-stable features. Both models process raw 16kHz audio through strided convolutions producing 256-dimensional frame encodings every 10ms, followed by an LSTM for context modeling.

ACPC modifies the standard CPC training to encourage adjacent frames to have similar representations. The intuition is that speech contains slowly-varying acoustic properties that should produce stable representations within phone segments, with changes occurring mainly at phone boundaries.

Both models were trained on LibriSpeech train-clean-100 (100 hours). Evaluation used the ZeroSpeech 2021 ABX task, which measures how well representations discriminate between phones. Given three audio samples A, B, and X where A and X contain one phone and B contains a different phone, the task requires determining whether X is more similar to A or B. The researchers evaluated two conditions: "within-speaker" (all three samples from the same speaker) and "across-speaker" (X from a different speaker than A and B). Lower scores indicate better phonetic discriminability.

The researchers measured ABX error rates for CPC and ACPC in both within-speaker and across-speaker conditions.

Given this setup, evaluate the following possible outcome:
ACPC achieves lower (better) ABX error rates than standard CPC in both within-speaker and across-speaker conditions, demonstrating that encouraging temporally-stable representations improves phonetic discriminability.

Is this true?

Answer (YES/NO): YES